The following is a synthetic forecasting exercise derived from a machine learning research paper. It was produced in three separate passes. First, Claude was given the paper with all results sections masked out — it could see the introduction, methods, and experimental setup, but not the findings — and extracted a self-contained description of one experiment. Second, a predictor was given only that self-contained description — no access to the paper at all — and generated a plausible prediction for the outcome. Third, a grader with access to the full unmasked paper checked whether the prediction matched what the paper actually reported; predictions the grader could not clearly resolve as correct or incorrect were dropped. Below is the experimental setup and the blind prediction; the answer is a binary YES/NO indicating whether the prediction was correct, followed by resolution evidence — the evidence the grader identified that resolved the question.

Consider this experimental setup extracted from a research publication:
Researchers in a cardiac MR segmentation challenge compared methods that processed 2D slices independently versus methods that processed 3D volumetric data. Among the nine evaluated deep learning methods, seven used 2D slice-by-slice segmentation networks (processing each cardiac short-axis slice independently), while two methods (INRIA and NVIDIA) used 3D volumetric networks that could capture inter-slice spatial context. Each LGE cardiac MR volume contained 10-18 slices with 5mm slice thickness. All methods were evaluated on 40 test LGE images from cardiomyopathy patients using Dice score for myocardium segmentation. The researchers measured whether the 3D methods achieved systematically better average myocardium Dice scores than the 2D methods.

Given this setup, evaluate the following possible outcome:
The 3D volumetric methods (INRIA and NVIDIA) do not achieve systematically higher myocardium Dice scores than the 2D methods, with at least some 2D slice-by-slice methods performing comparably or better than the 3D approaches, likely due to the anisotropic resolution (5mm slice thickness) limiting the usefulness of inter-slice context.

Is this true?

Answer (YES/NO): YES